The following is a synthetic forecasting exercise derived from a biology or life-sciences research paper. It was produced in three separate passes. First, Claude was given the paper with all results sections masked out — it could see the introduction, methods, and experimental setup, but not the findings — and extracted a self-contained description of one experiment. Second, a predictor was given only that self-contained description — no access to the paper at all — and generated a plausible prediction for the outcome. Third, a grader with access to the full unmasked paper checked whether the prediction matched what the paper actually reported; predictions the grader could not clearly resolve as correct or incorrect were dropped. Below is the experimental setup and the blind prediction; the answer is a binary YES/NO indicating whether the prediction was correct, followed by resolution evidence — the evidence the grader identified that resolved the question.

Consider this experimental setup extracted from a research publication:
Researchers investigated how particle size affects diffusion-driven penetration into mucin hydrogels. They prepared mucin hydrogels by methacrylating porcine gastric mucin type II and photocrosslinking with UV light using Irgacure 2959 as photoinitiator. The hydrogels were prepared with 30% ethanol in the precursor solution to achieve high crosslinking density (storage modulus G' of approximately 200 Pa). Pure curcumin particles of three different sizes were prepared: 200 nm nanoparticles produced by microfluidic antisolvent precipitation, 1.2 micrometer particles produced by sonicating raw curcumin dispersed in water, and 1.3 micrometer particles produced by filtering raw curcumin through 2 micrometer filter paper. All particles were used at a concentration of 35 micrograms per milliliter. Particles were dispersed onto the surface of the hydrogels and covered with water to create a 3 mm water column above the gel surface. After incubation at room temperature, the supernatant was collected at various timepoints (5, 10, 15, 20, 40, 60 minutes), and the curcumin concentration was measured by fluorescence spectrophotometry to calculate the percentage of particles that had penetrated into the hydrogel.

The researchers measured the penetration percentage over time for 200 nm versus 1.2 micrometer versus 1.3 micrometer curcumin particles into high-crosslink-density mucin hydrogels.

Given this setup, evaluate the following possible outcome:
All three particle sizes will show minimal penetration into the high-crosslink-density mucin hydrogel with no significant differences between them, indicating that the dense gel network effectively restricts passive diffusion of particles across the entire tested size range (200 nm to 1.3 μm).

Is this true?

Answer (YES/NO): NO